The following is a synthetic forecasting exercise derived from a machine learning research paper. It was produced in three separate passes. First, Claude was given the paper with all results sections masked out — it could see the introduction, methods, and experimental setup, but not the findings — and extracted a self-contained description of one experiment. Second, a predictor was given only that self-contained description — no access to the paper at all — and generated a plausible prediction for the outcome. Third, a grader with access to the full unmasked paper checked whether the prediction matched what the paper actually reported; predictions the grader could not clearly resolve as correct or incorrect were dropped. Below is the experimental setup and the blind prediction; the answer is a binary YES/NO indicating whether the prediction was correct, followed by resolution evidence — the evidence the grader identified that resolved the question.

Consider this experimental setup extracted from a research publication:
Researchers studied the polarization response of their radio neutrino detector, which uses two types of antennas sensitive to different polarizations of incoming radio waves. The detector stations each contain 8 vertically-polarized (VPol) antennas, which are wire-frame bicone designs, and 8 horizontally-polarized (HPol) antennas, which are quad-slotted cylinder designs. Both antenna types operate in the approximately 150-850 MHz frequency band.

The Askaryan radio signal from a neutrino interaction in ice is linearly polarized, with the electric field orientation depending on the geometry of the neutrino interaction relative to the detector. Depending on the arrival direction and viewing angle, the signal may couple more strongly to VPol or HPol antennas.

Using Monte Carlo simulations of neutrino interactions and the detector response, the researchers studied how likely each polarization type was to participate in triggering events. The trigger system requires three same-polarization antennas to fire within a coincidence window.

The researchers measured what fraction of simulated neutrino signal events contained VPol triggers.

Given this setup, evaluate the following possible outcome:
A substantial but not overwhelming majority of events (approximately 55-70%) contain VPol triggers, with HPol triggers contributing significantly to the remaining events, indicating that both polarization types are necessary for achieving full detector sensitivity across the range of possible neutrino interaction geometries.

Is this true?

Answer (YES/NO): YES